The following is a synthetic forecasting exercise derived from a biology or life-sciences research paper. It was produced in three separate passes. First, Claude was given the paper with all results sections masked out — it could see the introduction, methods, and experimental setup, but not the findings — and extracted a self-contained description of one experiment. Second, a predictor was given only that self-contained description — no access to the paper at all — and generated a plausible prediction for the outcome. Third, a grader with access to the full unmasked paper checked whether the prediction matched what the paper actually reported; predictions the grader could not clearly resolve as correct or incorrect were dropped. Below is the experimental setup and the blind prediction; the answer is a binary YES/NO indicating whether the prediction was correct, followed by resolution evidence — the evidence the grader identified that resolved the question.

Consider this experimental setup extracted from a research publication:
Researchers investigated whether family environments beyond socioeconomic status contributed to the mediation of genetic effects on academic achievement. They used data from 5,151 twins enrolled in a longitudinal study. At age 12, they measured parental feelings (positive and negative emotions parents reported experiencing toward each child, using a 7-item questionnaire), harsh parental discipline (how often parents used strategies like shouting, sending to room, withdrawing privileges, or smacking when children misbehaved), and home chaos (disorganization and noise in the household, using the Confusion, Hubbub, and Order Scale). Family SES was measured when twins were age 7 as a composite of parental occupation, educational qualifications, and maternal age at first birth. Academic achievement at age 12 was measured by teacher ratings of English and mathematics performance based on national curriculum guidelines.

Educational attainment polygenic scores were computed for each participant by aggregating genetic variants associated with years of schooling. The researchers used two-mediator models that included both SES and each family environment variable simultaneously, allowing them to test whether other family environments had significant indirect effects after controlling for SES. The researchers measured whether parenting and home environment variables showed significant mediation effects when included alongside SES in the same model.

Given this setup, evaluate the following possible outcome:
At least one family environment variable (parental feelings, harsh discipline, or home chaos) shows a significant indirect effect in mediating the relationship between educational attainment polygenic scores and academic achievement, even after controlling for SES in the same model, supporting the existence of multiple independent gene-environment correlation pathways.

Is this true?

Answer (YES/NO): YES